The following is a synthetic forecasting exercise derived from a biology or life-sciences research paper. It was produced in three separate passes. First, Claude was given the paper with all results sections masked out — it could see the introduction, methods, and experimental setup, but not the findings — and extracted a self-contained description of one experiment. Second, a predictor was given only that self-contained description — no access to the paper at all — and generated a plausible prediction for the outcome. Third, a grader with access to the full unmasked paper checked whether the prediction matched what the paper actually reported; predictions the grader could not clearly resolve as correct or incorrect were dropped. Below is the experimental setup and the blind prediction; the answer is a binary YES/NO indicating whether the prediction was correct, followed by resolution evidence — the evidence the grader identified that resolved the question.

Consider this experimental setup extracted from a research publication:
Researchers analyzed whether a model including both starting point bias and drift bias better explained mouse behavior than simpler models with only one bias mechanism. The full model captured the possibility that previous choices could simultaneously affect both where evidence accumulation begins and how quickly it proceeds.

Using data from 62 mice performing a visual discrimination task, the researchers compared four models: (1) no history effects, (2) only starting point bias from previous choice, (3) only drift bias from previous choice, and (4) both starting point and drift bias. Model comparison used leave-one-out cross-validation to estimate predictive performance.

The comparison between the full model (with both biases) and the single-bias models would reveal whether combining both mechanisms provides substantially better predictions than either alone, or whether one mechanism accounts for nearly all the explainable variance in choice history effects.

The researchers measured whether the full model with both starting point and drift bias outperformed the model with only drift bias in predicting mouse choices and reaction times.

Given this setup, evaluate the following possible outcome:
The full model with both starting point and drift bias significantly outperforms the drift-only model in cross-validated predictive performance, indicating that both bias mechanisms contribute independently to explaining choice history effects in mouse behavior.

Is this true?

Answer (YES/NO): NO